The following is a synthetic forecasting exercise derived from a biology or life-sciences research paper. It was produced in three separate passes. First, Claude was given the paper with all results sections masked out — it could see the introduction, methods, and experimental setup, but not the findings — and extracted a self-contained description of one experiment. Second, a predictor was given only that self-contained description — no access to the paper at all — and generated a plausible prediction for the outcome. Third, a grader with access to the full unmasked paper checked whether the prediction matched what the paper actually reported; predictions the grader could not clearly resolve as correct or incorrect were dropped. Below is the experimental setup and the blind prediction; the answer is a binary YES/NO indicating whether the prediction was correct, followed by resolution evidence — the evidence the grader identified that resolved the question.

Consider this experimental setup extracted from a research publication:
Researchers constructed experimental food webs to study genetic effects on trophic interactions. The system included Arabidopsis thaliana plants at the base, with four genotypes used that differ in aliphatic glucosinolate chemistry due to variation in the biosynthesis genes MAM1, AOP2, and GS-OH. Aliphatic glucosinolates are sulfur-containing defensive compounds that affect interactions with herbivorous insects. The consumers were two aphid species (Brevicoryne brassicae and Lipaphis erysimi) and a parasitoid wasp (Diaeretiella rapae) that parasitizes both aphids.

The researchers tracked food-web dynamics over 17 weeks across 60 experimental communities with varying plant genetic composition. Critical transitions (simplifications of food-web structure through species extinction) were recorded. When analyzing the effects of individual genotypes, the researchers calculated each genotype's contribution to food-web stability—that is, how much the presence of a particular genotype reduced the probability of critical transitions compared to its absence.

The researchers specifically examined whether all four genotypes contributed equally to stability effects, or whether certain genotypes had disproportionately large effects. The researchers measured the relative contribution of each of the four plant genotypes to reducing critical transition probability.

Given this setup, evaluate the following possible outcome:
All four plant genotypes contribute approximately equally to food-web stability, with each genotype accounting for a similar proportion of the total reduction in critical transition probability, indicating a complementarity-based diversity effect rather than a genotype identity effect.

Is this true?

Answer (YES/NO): NO